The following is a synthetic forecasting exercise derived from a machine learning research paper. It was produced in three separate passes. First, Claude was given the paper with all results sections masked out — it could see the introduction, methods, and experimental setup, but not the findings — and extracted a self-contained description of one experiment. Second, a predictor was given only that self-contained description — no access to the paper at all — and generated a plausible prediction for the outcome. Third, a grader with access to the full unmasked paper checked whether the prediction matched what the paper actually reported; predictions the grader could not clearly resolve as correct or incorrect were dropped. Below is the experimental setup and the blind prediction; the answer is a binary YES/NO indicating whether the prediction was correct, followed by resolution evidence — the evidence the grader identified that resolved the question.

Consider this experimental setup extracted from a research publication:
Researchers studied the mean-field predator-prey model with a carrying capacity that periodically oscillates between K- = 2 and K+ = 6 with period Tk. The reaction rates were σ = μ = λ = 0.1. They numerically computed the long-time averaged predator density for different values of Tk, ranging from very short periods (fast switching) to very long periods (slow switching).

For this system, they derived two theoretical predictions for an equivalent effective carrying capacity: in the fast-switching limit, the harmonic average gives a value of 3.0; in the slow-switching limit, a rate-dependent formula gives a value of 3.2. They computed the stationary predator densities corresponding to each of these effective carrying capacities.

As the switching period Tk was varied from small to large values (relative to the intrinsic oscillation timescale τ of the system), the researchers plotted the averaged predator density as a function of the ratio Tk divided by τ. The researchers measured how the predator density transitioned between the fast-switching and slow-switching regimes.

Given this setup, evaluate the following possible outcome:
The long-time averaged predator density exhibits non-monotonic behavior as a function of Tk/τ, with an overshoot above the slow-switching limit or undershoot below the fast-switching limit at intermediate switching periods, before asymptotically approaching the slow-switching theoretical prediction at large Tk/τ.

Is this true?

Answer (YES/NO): YES